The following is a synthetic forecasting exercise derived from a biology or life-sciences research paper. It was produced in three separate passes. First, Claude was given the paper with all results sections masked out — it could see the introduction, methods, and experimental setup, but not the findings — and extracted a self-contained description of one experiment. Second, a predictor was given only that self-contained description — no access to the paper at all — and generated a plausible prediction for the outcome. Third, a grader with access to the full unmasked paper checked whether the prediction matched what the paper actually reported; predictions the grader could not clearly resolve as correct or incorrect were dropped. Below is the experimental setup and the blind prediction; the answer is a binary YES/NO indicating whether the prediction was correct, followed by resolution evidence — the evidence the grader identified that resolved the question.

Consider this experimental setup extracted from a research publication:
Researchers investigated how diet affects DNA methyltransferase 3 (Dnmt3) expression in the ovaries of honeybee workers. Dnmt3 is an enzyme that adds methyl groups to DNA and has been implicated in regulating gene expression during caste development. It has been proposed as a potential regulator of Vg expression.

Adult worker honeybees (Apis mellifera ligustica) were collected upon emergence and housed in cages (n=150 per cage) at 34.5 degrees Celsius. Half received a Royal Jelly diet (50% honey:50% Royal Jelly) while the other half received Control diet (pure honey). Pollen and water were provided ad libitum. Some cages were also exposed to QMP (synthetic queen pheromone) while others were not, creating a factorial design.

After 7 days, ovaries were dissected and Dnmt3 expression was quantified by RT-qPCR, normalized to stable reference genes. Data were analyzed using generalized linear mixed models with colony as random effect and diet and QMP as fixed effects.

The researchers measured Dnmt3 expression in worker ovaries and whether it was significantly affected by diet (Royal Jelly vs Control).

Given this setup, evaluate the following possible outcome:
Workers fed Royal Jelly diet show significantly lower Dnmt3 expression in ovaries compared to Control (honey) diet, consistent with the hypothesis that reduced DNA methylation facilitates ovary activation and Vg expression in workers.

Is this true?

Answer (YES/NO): NO